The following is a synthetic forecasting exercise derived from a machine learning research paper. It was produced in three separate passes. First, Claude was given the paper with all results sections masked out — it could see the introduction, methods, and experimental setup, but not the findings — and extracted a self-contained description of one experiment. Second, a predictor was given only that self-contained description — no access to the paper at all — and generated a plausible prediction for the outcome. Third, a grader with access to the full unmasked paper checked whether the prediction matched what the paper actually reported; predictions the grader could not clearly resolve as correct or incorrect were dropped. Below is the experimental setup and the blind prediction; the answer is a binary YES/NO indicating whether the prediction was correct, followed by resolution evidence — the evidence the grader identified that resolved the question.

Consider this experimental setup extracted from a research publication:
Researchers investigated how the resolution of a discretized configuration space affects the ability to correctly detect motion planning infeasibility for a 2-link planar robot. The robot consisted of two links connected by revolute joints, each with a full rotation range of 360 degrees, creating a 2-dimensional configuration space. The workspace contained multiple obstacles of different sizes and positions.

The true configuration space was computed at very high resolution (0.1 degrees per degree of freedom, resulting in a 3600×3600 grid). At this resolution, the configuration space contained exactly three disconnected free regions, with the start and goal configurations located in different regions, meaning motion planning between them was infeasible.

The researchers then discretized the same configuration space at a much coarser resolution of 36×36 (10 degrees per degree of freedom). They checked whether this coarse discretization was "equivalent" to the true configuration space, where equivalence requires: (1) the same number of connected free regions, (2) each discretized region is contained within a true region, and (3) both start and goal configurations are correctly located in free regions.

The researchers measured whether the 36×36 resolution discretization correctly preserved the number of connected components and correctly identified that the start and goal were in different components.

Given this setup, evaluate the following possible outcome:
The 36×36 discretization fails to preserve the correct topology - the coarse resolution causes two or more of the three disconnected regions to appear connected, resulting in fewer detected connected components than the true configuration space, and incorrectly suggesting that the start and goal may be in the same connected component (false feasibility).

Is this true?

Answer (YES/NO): NO